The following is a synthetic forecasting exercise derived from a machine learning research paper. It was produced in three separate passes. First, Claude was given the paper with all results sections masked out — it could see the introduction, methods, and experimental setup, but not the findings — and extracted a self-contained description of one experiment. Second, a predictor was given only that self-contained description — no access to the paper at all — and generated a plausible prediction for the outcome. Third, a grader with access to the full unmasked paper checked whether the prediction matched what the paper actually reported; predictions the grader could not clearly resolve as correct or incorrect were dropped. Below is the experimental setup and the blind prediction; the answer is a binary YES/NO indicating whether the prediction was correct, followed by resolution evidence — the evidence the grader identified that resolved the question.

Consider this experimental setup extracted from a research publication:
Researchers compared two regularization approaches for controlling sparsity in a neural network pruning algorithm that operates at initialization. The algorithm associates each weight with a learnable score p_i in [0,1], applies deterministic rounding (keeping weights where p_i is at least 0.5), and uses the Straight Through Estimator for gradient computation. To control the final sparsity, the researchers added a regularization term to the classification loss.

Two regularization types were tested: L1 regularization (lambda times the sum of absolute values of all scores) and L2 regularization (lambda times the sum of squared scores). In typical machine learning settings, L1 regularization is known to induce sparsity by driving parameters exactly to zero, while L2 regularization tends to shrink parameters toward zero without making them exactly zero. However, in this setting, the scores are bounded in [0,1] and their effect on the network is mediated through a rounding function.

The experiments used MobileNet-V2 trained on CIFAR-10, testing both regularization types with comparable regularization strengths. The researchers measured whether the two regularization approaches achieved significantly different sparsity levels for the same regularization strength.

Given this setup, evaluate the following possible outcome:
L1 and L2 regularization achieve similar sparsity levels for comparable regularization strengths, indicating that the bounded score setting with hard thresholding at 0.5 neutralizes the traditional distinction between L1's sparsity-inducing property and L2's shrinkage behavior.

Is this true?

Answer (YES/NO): YES